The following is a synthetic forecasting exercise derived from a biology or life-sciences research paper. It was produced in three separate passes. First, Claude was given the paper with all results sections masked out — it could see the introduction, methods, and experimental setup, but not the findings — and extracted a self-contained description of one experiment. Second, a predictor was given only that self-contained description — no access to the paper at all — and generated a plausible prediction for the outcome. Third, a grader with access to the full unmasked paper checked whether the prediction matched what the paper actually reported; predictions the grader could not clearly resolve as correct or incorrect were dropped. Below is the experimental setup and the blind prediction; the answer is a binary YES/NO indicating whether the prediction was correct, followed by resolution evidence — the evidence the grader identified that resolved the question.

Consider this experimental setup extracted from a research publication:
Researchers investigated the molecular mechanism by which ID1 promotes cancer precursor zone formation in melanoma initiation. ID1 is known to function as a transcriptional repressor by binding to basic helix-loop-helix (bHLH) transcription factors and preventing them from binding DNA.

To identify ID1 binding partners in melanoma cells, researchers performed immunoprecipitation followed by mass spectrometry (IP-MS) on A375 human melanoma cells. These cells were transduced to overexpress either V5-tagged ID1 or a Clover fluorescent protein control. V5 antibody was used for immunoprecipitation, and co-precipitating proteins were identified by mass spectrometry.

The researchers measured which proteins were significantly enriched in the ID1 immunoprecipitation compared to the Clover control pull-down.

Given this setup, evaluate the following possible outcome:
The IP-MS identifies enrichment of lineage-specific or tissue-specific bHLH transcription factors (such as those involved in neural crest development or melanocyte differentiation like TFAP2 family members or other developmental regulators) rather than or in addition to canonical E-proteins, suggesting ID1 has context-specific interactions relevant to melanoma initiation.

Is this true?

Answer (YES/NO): NO